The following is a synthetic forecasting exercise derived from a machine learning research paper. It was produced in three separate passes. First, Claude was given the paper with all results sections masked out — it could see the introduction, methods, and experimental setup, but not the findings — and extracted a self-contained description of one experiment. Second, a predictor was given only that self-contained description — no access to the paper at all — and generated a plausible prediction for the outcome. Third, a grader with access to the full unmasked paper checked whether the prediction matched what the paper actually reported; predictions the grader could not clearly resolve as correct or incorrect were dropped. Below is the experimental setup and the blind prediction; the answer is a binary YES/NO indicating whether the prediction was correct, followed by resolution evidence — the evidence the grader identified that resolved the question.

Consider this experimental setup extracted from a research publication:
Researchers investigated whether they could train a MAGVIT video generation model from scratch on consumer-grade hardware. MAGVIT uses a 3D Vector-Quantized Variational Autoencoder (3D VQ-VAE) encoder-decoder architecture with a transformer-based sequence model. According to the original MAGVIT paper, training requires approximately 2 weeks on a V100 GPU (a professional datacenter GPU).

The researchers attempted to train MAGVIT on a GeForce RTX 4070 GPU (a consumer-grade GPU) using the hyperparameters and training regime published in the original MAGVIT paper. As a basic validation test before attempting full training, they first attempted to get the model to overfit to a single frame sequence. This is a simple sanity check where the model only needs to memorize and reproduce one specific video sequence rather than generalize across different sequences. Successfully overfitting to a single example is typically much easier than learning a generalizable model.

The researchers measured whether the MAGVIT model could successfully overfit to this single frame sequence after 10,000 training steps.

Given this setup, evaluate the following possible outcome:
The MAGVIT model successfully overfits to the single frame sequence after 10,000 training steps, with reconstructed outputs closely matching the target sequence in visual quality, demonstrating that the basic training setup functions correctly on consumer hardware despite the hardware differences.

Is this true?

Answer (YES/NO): NO